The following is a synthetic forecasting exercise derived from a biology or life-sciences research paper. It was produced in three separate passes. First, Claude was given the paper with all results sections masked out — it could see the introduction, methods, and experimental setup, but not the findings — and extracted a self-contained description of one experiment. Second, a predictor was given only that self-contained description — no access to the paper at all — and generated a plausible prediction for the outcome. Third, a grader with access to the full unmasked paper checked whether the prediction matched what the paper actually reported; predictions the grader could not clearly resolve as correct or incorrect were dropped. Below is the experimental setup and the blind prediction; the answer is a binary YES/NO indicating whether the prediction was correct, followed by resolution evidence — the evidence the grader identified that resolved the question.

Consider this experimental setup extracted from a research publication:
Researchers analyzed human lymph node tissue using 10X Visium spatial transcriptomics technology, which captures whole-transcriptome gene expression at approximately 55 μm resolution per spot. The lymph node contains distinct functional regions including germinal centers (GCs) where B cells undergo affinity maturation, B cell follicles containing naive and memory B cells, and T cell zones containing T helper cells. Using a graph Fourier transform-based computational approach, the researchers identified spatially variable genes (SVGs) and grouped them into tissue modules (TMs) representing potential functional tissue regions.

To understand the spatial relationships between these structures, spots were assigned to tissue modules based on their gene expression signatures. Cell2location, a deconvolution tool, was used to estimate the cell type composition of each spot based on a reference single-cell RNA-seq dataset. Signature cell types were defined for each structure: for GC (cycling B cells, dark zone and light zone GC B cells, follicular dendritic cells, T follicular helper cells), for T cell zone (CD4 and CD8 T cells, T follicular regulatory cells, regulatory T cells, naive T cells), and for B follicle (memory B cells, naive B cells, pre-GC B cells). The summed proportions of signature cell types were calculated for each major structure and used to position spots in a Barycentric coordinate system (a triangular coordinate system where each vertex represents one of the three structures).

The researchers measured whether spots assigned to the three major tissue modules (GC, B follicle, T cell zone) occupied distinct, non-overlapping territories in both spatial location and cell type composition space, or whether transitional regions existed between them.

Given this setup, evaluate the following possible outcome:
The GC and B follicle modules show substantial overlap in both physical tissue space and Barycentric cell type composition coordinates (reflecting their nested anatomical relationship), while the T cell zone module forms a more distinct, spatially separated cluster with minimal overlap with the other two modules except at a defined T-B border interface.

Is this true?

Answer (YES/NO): NO